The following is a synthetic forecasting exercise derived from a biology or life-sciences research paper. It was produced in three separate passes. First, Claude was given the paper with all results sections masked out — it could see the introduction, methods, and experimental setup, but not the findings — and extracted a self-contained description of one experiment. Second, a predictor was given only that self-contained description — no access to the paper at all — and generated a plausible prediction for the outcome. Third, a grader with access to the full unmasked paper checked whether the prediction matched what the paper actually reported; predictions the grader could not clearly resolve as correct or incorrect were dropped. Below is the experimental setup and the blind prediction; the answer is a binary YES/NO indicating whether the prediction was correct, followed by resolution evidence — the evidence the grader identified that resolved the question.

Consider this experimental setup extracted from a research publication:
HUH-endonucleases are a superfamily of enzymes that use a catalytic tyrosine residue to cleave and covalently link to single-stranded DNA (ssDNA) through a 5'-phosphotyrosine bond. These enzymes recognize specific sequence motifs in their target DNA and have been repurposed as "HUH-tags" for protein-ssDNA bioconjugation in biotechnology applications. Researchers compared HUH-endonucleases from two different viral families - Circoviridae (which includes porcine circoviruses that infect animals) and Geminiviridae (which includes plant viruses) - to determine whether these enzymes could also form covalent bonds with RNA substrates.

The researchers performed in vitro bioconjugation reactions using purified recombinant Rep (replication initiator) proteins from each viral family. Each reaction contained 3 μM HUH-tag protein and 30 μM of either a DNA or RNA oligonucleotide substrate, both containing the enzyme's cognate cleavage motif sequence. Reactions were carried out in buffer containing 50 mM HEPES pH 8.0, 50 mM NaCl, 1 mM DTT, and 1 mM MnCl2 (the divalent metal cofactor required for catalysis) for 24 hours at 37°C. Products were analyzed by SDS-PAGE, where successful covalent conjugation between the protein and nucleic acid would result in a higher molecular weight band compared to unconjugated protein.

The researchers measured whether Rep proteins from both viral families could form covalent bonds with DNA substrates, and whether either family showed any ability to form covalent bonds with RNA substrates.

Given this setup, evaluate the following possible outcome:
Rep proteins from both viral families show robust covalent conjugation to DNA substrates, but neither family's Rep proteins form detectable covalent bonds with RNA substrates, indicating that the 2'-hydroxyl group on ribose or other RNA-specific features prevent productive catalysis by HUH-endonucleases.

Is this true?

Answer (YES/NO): NO